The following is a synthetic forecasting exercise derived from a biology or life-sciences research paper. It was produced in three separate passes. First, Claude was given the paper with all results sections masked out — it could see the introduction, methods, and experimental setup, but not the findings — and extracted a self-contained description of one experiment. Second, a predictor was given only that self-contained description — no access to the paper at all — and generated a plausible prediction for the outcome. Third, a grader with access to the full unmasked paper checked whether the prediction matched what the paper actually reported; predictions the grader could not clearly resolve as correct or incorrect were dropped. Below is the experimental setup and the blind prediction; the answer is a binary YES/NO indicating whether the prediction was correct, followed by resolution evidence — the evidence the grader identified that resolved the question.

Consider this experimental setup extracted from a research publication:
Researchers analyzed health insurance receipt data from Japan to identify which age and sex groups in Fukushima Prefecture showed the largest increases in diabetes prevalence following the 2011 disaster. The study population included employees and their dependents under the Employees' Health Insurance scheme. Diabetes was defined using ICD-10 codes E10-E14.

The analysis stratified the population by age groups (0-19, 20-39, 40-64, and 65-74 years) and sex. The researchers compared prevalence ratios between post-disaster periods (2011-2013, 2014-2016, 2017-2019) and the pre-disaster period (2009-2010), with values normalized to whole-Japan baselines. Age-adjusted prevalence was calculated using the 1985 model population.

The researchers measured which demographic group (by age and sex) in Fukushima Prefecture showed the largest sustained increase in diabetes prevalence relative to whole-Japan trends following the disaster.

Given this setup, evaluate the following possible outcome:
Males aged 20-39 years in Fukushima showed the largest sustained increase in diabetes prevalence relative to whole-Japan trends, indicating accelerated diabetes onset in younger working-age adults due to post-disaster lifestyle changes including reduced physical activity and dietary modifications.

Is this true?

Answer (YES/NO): NO